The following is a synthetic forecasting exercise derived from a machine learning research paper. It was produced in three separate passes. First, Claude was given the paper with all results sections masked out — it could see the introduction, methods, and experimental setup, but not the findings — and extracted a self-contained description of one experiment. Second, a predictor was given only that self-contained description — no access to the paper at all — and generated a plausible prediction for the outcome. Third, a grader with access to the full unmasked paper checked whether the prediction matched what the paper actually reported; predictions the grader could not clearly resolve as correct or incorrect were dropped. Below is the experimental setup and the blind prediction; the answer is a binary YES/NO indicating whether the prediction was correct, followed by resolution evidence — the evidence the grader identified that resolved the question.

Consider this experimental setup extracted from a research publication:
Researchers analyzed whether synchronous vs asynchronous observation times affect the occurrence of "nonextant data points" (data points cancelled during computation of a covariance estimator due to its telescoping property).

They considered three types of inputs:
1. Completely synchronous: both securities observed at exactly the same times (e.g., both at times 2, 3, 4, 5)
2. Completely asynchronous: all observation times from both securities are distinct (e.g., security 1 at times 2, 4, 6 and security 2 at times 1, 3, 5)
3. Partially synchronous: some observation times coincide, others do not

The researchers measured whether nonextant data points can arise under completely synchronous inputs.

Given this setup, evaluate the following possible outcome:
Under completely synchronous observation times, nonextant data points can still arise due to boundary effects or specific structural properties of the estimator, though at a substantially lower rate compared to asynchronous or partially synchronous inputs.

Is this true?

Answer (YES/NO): NO